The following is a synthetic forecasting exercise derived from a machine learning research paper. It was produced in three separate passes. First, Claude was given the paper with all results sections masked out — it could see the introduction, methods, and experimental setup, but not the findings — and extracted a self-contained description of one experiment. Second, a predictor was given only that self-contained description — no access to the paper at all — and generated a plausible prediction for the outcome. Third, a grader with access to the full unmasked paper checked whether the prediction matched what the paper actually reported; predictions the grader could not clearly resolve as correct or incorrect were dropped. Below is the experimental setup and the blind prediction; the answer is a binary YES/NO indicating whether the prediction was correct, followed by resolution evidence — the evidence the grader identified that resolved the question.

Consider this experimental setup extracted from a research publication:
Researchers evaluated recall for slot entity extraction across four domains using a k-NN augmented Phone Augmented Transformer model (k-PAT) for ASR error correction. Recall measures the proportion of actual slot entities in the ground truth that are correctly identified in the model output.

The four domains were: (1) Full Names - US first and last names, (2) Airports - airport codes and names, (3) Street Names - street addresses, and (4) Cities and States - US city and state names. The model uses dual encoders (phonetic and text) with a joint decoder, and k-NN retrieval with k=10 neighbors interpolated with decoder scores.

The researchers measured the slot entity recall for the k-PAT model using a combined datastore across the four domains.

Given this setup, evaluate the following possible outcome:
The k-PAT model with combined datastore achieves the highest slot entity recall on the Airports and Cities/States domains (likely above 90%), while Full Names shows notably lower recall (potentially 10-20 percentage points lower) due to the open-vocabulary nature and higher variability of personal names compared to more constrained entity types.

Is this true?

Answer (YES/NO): NO